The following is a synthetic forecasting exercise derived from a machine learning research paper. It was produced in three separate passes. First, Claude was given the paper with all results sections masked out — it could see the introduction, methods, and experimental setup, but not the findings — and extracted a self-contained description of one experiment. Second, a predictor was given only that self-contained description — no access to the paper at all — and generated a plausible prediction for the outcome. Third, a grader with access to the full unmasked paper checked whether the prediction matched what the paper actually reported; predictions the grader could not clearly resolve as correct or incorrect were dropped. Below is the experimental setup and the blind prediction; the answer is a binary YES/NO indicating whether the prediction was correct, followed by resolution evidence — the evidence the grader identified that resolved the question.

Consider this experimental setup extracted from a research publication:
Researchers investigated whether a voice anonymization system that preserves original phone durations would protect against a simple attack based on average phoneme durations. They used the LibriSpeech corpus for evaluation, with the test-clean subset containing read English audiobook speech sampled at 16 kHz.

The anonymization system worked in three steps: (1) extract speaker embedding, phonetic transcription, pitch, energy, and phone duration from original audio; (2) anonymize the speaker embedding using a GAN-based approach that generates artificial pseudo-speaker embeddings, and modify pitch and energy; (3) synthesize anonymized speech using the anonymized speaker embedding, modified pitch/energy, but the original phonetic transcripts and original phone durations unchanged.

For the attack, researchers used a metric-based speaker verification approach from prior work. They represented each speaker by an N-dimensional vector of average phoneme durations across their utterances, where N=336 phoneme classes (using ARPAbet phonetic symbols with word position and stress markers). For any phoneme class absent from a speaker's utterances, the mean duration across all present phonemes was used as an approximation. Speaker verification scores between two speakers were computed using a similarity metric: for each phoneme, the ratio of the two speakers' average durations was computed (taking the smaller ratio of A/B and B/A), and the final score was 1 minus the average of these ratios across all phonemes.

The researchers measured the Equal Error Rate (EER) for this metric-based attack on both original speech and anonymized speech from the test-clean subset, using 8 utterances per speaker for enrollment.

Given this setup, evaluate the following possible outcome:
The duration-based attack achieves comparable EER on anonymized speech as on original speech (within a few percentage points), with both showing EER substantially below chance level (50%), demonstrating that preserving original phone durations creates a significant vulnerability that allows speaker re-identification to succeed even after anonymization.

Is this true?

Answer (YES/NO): YES